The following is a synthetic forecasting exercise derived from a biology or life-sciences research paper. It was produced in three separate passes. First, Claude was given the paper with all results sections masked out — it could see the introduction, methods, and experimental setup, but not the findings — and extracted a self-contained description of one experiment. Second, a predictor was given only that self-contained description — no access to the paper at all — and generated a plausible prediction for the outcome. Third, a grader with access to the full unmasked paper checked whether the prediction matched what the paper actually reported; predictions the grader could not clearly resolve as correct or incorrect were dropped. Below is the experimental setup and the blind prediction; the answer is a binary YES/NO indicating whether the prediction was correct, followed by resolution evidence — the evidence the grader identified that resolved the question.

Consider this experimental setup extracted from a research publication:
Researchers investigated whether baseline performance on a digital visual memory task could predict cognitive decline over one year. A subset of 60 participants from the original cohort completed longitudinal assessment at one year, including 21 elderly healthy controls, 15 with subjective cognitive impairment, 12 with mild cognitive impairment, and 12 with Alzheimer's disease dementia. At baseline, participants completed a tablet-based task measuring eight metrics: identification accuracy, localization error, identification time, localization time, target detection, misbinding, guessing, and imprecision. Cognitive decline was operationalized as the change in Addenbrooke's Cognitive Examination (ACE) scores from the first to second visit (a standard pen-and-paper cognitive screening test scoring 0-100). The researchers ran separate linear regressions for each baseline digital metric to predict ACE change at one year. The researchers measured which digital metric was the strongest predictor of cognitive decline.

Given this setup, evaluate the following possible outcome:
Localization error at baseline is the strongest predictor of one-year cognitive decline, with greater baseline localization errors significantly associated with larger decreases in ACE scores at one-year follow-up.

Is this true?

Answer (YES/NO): NO